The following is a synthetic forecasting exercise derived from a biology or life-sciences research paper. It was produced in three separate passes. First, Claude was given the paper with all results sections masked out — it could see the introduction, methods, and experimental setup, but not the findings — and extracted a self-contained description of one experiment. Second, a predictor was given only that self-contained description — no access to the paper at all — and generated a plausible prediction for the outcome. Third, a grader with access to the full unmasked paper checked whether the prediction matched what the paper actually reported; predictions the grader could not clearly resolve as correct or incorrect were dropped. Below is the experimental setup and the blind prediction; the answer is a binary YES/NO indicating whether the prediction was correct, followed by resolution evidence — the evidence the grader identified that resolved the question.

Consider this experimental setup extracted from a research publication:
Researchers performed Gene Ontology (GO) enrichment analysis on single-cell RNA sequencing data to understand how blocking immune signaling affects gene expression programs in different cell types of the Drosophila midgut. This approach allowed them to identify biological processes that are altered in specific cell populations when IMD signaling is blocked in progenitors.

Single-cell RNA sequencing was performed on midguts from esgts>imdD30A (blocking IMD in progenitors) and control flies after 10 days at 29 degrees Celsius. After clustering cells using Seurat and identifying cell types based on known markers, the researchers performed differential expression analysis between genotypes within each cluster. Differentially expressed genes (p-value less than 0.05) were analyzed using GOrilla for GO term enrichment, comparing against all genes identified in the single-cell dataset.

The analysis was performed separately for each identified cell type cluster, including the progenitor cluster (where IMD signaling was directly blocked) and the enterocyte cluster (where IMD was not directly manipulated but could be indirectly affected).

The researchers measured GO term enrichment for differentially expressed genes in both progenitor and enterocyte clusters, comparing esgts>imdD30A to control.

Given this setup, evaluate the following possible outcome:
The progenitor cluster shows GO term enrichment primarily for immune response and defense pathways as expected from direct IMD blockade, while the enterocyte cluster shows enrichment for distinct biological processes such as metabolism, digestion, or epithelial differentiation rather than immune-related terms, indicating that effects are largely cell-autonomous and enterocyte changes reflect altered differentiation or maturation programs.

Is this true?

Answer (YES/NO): NO